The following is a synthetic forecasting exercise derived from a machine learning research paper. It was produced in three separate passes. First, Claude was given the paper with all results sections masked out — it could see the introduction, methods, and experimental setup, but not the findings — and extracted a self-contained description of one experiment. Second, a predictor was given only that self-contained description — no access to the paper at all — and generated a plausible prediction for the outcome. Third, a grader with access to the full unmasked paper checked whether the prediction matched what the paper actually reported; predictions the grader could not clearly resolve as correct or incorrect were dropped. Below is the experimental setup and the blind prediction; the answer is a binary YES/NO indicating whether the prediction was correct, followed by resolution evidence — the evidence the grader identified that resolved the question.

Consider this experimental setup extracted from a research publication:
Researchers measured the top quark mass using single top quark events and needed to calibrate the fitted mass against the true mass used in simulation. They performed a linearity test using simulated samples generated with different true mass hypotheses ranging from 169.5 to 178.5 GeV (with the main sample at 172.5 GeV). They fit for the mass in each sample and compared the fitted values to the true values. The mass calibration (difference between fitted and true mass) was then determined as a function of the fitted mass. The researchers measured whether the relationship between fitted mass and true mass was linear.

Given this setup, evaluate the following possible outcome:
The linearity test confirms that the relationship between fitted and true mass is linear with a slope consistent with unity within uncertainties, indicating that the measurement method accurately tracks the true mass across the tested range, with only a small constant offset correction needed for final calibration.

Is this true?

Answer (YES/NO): NO